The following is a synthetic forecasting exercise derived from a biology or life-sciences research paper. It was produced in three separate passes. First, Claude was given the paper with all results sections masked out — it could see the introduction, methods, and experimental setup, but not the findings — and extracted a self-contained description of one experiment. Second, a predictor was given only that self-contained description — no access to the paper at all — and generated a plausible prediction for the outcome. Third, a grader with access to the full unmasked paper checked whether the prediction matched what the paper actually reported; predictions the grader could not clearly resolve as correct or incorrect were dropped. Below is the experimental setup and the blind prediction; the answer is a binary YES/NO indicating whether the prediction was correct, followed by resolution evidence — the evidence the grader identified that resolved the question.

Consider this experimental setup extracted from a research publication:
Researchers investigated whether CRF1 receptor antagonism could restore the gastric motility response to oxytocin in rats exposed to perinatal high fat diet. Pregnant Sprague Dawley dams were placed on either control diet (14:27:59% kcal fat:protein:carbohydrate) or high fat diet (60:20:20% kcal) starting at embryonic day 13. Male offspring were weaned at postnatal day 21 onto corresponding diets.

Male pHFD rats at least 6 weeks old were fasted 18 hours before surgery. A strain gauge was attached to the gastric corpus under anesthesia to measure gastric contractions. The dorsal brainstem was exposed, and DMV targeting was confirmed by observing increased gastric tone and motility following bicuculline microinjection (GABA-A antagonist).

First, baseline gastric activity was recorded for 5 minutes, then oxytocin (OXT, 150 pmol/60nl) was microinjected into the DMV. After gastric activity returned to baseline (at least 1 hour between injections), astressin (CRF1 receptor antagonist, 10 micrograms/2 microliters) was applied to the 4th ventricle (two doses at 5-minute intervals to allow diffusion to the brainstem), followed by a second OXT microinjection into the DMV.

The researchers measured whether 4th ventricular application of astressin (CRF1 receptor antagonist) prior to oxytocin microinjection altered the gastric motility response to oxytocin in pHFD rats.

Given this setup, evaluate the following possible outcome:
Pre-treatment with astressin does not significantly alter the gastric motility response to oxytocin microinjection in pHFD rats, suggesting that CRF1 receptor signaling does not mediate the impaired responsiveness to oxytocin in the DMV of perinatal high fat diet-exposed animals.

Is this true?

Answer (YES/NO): NO